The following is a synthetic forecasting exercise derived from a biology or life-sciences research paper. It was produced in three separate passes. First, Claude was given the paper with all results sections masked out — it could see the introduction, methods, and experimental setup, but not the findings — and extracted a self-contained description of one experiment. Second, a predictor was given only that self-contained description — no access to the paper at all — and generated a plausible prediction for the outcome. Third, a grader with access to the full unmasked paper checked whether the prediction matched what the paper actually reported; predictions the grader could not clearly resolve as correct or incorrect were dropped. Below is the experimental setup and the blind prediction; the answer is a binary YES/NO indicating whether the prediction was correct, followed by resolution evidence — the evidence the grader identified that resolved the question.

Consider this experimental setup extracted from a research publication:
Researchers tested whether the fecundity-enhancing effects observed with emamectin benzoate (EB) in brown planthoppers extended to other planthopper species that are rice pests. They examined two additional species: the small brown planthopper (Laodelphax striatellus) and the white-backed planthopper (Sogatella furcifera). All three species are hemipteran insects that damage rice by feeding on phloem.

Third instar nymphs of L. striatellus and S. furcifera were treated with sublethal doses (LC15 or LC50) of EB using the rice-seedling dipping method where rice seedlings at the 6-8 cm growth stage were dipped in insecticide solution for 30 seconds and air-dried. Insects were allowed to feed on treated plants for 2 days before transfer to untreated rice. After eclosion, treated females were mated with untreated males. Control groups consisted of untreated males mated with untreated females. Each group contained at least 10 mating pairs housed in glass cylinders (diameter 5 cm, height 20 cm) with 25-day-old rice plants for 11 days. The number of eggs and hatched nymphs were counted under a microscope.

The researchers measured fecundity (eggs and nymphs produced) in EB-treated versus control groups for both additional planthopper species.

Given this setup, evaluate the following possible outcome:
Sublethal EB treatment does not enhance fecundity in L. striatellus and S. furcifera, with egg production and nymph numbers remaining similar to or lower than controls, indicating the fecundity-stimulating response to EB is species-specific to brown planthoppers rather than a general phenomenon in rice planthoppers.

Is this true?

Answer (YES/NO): YES